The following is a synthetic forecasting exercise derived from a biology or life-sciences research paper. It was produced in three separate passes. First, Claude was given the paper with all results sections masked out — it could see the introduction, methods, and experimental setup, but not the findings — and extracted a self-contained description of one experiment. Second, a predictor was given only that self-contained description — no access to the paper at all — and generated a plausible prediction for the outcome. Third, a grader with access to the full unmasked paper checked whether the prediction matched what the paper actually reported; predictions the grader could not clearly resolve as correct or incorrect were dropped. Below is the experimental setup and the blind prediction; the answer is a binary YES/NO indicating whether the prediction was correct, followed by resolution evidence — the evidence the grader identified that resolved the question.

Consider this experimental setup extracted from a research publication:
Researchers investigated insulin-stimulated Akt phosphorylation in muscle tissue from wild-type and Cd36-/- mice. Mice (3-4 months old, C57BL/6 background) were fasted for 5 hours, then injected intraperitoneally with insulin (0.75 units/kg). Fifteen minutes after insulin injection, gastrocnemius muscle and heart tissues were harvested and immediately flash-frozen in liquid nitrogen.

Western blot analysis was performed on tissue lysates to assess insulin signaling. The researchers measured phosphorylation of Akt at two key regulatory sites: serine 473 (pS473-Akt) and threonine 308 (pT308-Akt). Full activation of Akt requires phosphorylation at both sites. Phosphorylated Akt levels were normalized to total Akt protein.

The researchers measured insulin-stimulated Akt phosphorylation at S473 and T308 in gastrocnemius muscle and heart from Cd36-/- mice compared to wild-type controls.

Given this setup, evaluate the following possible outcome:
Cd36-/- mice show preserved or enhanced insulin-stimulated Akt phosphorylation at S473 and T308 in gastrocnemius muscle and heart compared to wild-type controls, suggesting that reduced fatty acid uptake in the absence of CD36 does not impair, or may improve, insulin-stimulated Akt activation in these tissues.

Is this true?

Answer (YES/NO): YES